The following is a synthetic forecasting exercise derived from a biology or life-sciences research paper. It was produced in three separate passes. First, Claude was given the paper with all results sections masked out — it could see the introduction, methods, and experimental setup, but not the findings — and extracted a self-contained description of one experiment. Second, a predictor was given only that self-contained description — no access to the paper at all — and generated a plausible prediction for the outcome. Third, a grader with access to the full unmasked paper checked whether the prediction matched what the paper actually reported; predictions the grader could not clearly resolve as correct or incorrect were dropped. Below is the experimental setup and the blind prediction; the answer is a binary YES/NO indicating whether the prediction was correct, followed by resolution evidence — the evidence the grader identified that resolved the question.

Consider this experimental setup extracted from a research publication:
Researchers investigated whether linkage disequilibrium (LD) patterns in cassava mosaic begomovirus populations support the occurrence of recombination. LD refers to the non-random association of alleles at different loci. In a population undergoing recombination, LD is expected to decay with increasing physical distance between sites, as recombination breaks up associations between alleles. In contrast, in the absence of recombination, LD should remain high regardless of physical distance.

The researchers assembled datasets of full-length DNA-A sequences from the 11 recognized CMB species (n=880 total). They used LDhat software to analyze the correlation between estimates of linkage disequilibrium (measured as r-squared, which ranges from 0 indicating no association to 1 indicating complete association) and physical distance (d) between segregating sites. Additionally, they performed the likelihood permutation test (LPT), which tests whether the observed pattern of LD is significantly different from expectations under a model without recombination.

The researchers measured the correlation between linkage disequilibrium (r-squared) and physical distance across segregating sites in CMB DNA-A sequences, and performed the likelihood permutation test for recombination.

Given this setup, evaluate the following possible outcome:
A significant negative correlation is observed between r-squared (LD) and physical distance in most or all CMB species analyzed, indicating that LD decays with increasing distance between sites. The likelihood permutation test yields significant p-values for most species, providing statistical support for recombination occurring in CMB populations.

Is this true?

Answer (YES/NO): YES